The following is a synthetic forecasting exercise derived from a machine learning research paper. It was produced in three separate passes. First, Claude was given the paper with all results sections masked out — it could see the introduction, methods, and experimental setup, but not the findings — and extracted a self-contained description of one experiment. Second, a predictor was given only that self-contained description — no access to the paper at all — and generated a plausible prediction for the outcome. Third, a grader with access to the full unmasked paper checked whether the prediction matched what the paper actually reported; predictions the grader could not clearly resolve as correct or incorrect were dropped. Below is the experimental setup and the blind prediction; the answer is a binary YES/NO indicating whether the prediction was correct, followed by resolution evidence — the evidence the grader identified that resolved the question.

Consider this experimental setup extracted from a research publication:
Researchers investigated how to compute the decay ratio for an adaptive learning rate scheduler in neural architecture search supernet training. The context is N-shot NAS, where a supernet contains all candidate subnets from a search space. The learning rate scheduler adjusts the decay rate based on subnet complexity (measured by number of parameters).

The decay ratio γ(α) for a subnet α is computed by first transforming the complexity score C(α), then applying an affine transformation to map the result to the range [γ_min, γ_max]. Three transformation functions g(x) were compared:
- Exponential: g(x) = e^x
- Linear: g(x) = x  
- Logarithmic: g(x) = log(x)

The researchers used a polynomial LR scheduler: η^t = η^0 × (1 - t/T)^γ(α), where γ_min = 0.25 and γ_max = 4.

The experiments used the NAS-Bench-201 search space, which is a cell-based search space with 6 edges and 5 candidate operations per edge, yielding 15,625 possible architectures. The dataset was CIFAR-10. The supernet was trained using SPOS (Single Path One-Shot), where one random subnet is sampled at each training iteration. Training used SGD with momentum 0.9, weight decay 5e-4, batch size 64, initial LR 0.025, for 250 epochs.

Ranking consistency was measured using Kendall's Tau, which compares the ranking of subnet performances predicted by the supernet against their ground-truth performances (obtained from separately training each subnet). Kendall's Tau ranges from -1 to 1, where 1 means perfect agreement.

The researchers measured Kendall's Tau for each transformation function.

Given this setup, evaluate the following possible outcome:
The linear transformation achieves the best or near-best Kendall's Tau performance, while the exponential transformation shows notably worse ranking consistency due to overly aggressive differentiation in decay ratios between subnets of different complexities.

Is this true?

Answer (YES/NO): NO